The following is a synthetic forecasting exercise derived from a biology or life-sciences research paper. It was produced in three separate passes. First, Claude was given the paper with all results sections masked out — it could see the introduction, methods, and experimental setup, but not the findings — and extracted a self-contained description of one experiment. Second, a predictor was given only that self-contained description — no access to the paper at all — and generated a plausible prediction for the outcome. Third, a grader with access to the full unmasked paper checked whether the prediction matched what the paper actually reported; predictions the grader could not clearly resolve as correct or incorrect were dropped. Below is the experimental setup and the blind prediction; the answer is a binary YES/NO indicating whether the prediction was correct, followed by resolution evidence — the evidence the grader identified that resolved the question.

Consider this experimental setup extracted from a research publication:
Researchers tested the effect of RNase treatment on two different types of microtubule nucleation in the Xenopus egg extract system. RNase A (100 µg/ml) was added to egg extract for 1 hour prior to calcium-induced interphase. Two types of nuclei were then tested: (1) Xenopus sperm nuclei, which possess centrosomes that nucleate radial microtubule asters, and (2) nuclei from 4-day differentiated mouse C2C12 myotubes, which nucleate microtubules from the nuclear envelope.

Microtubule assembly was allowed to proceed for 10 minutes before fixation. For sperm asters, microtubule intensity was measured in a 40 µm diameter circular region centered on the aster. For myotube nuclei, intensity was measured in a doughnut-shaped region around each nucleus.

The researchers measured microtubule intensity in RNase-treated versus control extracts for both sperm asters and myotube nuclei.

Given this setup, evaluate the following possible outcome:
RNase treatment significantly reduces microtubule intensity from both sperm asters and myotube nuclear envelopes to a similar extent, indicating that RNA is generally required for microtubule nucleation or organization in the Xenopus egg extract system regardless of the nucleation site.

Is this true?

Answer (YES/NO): NO